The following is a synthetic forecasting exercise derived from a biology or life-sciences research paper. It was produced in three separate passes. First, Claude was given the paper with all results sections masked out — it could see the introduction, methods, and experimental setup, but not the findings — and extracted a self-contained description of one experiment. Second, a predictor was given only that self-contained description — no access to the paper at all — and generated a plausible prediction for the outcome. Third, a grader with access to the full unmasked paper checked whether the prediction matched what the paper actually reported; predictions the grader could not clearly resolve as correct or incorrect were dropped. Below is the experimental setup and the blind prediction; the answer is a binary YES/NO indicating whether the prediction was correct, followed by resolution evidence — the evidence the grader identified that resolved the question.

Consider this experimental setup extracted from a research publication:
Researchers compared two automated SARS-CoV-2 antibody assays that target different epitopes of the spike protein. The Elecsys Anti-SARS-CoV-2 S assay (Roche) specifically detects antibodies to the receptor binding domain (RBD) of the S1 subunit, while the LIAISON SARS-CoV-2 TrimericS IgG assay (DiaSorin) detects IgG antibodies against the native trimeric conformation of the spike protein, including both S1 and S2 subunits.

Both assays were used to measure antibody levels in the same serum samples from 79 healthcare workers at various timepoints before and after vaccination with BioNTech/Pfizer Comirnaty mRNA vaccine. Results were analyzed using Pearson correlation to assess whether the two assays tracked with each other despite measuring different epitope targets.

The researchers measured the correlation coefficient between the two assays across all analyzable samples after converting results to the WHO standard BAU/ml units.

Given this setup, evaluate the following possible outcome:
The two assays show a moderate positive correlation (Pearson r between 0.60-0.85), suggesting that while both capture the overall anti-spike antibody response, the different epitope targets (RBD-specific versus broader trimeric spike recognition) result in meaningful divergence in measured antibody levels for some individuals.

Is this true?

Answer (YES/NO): NO